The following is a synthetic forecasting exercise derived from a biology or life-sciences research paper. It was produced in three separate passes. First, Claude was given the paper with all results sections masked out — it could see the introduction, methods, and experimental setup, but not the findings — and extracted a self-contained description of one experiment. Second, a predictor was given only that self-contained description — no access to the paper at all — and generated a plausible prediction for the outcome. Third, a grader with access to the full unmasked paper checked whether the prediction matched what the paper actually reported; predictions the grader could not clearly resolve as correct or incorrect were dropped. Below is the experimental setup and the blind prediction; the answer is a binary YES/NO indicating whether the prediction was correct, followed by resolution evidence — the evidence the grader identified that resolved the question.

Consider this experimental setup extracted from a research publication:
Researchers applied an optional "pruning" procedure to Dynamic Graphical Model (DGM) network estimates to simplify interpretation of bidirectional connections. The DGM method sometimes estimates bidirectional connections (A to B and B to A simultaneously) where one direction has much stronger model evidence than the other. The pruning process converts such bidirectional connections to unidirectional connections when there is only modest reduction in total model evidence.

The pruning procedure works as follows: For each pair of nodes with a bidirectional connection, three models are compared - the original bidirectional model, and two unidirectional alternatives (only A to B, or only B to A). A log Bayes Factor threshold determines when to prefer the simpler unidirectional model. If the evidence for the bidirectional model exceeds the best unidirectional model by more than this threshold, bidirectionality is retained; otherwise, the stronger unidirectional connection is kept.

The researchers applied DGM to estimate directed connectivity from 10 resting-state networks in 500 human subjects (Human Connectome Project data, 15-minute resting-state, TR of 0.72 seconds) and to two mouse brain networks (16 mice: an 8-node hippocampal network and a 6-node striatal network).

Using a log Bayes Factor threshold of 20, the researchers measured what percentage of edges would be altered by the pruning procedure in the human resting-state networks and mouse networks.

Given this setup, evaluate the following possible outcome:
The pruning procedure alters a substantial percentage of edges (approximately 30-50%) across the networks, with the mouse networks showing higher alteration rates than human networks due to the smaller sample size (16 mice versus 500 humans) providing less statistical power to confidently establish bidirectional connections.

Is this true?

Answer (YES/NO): NO